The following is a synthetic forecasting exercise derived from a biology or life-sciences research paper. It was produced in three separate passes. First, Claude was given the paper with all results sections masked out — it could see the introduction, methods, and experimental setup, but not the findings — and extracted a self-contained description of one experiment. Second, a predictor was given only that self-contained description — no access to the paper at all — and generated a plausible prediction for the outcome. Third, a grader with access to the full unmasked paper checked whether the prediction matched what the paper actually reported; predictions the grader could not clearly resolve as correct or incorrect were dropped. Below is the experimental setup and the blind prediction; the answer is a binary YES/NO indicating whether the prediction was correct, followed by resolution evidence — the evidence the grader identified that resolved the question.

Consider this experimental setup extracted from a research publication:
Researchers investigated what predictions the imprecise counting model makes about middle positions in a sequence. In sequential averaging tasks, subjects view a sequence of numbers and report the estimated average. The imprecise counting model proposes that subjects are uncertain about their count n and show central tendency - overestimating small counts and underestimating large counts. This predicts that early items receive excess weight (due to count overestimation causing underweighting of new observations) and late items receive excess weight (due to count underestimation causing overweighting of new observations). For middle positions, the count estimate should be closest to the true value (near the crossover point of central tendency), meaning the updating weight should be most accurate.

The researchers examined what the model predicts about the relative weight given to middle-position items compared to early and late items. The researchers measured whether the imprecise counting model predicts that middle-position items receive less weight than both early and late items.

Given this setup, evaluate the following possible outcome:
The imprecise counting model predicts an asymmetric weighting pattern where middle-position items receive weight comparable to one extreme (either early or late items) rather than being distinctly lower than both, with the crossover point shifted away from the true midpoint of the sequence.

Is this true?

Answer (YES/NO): NO